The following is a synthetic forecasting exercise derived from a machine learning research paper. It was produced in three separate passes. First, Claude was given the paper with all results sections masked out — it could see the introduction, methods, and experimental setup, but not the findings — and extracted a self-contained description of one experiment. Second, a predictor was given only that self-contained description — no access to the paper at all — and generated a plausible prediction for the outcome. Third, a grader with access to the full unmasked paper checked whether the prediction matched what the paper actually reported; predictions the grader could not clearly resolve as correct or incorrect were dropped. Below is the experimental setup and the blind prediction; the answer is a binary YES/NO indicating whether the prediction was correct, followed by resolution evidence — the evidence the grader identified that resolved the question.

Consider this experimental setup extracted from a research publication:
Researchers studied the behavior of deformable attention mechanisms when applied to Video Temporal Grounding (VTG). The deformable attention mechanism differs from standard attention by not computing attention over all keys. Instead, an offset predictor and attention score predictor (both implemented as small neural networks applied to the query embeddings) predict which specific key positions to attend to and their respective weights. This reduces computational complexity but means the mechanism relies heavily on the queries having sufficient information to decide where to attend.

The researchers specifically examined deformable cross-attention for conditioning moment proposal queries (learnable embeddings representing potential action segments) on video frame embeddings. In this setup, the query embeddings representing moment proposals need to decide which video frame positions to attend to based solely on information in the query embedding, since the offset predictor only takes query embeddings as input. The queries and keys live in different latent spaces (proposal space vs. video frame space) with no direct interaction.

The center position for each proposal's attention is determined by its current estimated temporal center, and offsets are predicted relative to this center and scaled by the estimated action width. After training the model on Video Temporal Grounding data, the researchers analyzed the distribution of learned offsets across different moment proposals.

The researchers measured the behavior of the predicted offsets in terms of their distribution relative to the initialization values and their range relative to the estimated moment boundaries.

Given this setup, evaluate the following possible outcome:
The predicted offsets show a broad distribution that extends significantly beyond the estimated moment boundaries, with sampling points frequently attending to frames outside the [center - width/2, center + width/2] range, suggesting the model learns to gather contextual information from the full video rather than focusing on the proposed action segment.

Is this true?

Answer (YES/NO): NO